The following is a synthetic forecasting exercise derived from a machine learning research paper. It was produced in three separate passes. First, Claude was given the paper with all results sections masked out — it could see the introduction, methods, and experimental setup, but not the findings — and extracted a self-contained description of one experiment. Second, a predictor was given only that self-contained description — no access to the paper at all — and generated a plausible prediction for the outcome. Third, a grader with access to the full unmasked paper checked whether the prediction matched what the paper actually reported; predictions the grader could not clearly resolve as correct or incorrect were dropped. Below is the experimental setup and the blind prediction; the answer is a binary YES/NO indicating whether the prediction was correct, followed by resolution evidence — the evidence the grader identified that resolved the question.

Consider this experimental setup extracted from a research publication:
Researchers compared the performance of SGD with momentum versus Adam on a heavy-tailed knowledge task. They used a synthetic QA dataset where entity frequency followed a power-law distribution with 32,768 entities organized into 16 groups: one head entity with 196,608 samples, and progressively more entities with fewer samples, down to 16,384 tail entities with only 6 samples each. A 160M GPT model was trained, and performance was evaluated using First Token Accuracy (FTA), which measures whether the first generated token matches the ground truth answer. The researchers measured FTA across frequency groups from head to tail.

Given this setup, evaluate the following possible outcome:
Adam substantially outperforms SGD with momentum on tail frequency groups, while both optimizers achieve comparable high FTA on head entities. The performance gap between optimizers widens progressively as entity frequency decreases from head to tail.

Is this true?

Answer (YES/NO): NO